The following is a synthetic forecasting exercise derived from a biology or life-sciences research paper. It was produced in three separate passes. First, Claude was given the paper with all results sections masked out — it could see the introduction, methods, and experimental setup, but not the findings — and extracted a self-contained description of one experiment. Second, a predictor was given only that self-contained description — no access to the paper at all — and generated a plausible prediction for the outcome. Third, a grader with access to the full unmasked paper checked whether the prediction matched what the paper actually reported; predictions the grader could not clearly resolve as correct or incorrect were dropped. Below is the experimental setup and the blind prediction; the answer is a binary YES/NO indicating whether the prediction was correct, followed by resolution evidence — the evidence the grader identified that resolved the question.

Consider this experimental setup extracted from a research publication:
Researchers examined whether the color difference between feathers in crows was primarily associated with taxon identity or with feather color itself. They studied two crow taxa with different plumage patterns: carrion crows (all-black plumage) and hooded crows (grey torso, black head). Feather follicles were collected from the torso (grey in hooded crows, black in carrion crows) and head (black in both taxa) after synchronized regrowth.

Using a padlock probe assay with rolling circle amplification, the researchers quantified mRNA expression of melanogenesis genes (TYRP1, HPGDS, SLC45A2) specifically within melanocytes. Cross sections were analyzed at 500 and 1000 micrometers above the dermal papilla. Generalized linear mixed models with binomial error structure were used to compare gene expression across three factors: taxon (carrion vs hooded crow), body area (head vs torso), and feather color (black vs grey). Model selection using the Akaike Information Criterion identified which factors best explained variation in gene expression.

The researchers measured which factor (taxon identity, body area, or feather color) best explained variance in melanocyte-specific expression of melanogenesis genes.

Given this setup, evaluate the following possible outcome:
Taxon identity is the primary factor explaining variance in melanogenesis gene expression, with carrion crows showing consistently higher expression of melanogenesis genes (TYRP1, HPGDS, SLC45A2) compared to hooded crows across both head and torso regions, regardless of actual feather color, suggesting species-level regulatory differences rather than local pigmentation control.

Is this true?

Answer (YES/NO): NO